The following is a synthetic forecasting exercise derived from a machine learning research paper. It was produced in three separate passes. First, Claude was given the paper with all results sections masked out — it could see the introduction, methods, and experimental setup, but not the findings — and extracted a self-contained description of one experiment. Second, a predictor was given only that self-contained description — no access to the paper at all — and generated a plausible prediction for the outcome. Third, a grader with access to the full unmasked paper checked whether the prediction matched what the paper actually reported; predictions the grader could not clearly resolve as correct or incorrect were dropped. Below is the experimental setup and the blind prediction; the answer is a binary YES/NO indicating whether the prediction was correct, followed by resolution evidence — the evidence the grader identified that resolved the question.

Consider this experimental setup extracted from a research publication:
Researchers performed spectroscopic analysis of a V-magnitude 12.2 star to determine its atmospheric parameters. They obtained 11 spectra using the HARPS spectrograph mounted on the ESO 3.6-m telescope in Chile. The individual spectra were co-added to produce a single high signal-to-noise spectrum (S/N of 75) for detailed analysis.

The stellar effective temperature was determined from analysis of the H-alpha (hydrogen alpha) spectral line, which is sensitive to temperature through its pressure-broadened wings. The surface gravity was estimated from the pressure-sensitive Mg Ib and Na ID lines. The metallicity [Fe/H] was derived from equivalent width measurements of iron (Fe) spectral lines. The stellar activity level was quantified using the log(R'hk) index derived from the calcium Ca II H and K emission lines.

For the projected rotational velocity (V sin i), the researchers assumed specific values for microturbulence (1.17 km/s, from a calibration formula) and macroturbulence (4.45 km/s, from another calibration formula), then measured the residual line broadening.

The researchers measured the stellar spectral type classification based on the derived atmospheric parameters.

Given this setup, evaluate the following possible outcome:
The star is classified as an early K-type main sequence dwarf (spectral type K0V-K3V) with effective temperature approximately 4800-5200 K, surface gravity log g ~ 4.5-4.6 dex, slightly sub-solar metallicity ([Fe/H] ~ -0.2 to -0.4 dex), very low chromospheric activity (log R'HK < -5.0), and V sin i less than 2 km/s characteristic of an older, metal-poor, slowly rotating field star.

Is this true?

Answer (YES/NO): NO